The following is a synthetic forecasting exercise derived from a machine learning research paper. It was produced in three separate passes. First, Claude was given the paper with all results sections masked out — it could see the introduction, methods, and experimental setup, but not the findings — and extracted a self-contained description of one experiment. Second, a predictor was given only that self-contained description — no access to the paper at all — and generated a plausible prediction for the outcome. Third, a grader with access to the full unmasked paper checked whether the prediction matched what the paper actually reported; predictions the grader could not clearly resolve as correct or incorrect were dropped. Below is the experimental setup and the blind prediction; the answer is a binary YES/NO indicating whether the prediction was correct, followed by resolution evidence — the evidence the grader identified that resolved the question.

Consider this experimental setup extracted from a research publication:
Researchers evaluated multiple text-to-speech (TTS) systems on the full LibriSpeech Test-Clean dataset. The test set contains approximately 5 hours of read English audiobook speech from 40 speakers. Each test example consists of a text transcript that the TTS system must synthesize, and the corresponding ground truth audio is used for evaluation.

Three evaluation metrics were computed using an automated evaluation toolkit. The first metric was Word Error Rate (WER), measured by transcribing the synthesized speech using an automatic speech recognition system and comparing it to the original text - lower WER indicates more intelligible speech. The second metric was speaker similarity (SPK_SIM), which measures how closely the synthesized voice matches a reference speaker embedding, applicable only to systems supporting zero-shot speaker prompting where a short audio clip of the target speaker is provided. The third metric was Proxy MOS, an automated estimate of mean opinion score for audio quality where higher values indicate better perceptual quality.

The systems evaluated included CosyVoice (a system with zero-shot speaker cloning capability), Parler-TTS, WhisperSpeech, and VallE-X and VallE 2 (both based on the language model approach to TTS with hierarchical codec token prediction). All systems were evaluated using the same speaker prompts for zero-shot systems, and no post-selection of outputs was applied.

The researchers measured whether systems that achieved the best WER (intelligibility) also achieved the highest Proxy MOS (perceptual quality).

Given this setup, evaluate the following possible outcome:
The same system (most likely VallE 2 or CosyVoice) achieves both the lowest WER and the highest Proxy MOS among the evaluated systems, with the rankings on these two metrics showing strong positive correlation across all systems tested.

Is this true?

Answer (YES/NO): NO